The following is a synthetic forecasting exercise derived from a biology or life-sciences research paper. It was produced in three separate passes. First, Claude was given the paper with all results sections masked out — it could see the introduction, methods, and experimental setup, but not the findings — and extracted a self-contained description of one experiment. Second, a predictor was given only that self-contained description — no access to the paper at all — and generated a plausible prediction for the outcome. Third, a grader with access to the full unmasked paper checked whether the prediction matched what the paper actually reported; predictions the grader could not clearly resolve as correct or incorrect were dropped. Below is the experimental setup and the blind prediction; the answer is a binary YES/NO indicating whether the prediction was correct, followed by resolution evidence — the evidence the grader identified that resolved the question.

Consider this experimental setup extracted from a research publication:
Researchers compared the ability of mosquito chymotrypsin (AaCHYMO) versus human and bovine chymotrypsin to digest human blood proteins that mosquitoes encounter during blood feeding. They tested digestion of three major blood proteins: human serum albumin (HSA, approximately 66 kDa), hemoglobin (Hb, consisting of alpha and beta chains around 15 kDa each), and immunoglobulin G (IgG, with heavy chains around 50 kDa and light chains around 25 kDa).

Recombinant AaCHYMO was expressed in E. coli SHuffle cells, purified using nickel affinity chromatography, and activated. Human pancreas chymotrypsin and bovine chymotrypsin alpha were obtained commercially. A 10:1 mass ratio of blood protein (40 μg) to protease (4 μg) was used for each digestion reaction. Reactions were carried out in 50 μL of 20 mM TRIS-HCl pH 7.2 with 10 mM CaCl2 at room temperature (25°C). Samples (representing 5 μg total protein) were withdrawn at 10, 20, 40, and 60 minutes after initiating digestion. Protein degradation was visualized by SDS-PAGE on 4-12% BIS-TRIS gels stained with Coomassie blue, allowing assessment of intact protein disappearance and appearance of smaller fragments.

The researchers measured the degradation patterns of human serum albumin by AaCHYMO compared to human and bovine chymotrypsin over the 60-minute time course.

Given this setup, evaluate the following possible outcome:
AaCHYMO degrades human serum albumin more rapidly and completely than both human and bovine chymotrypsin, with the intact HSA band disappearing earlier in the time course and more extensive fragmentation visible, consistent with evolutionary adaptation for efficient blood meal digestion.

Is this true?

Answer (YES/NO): NO